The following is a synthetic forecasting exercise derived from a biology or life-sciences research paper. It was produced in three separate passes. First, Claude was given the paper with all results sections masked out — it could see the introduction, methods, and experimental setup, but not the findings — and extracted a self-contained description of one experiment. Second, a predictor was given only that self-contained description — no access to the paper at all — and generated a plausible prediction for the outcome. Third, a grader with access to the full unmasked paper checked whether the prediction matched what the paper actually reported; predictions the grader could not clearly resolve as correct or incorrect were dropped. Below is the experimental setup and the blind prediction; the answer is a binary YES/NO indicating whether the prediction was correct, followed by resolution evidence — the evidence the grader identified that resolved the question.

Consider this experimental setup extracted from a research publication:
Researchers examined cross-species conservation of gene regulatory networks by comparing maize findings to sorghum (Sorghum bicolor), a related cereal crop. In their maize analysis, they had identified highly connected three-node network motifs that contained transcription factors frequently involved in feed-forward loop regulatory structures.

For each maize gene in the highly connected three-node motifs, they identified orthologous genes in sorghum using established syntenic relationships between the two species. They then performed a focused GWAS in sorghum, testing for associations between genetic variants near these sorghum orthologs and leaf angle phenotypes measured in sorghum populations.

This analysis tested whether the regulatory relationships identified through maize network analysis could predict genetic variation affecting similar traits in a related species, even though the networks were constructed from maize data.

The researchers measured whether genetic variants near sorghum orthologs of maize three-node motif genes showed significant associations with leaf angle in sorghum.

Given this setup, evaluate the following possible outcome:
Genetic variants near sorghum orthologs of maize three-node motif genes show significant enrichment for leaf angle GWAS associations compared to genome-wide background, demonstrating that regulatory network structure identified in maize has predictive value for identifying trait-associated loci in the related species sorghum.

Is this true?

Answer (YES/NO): YES